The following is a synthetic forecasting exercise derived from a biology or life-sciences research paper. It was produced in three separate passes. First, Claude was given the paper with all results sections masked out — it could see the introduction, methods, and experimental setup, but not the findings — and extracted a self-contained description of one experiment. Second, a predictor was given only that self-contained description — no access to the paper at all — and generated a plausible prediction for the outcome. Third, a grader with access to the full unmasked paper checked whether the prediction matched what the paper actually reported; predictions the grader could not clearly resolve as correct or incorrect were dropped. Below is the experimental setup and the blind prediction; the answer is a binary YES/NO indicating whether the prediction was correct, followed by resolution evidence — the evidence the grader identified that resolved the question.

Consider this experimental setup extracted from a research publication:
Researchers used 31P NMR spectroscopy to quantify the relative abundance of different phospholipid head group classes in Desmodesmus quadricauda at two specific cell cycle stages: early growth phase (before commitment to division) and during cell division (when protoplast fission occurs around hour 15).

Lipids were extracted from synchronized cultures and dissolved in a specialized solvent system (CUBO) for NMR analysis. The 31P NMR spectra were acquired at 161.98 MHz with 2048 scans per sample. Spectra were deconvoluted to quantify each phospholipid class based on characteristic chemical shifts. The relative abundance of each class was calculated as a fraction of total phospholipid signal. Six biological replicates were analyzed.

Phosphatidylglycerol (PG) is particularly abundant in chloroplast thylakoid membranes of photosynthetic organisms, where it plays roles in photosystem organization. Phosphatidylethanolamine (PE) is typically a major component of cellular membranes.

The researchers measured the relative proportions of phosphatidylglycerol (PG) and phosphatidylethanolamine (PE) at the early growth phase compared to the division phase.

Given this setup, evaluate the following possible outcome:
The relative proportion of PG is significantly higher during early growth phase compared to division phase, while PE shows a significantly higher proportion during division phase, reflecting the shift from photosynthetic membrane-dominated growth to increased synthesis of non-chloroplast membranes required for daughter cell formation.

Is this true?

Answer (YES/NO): NO